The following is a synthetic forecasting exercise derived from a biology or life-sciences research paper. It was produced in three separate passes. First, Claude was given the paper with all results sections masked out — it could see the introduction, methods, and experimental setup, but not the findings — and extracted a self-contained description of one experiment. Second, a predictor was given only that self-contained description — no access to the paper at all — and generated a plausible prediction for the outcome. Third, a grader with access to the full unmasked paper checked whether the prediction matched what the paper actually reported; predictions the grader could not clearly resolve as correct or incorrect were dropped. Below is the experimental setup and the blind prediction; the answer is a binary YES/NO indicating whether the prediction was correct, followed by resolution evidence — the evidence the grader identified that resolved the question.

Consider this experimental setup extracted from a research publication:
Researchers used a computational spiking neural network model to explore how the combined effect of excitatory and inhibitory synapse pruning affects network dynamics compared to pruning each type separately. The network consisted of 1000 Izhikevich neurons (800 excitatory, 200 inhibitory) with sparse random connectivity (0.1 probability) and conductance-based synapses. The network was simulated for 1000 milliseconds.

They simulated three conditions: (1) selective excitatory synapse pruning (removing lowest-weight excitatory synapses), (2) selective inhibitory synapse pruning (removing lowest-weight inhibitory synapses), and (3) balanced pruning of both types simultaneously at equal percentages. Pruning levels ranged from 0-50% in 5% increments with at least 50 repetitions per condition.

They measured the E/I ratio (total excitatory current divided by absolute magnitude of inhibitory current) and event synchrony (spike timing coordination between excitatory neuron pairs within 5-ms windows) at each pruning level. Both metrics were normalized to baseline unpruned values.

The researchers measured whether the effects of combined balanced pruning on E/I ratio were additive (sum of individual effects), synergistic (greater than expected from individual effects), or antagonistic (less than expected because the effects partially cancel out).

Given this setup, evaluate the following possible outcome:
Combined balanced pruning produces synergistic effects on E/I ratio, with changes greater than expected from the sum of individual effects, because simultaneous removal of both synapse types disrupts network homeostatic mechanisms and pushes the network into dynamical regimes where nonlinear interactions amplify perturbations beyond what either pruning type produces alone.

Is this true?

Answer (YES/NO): NO